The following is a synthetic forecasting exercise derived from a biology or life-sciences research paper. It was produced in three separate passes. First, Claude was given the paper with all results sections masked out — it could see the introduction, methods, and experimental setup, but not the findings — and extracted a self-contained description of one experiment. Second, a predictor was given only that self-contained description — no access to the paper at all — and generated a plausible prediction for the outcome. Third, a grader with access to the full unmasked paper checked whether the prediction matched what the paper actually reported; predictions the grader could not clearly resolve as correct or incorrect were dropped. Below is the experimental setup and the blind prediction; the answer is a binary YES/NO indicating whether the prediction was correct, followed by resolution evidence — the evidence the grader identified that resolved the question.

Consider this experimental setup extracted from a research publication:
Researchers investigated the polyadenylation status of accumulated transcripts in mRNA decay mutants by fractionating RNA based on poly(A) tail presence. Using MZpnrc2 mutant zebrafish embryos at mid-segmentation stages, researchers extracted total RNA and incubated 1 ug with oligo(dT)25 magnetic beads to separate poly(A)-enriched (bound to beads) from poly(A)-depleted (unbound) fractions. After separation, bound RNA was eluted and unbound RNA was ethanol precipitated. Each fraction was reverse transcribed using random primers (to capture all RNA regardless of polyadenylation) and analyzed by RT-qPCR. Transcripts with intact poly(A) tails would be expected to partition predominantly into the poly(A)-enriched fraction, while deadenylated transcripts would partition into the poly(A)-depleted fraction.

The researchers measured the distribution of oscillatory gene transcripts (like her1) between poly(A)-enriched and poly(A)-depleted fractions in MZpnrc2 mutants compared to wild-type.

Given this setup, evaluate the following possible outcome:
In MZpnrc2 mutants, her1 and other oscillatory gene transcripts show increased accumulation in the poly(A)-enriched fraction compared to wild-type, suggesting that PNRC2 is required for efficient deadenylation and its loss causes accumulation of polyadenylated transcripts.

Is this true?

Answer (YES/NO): NO